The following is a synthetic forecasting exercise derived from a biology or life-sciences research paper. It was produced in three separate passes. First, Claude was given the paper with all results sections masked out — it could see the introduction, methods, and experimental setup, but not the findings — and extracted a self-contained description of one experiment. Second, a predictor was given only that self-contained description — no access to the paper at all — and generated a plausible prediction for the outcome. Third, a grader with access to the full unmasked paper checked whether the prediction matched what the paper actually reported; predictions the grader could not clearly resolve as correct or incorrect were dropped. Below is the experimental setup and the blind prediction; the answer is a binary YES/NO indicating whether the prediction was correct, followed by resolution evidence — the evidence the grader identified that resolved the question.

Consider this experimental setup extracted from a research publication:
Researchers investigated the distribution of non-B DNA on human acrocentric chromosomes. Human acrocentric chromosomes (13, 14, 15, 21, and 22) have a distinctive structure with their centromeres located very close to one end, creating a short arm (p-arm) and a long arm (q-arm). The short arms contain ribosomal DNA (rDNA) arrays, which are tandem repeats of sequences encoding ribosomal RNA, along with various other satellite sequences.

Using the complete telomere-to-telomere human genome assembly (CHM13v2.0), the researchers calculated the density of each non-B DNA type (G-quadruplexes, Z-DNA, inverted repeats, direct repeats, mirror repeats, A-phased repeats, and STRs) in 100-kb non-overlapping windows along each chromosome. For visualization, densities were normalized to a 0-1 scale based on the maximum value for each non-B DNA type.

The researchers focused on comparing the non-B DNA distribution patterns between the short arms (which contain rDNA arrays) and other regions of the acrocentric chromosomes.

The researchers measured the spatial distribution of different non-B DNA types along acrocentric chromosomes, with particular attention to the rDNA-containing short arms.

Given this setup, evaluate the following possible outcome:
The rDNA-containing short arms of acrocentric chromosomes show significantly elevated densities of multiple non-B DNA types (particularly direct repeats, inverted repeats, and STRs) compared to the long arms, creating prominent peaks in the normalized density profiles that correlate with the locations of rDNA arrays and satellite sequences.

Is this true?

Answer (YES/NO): NO